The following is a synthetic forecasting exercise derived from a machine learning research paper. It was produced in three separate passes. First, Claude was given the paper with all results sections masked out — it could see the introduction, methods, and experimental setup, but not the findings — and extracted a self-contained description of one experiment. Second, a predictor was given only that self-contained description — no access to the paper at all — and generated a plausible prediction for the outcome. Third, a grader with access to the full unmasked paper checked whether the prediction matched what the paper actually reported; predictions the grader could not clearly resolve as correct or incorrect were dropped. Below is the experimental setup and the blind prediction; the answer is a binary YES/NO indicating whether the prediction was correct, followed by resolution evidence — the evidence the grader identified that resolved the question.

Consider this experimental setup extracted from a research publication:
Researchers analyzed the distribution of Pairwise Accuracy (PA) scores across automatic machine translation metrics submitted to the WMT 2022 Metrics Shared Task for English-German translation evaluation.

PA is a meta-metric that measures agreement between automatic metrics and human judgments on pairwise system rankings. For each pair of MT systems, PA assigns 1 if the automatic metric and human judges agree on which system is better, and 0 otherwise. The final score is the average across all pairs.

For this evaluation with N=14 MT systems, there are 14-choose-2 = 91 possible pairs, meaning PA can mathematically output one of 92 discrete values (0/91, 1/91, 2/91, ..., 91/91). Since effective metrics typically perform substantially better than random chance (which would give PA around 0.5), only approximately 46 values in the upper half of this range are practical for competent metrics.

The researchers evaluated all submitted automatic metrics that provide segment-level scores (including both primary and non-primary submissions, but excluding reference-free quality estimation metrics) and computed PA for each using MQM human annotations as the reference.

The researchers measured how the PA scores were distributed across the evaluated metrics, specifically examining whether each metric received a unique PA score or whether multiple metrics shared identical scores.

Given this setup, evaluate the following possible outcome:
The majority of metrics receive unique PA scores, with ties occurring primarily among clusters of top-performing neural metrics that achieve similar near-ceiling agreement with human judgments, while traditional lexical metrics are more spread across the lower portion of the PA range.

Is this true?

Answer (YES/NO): NO